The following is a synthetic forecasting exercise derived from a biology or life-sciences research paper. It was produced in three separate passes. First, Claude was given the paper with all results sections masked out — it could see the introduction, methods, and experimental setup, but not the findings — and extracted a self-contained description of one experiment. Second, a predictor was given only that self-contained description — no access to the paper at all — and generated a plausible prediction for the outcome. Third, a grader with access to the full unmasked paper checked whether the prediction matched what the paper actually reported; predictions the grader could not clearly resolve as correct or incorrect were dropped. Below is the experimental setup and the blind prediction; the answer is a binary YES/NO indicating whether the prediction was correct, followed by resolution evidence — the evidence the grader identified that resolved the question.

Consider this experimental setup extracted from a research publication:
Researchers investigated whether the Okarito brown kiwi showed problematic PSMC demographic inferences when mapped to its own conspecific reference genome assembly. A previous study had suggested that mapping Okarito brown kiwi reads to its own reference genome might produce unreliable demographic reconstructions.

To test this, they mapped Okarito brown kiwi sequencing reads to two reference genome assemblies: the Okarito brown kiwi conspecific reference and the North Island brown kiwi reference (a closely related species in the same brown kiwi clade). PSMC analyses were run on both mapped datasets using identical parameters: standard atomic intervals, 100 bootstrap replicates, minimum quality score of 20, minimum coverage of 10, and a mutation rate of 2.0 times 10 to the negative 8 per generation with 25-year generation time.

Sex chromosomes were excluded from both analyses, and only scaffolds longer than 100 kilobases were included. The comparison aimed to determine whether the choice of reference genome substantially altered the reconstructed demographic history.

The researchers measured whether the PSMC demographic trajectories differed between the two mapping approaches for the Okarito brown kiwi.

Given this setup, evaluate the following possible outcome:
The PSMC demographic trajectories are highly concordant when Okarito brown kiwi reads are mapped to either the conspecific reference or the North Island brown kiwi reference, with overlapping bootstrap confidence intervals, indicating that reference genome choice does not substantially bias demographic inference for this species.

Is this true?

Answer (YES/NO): NO